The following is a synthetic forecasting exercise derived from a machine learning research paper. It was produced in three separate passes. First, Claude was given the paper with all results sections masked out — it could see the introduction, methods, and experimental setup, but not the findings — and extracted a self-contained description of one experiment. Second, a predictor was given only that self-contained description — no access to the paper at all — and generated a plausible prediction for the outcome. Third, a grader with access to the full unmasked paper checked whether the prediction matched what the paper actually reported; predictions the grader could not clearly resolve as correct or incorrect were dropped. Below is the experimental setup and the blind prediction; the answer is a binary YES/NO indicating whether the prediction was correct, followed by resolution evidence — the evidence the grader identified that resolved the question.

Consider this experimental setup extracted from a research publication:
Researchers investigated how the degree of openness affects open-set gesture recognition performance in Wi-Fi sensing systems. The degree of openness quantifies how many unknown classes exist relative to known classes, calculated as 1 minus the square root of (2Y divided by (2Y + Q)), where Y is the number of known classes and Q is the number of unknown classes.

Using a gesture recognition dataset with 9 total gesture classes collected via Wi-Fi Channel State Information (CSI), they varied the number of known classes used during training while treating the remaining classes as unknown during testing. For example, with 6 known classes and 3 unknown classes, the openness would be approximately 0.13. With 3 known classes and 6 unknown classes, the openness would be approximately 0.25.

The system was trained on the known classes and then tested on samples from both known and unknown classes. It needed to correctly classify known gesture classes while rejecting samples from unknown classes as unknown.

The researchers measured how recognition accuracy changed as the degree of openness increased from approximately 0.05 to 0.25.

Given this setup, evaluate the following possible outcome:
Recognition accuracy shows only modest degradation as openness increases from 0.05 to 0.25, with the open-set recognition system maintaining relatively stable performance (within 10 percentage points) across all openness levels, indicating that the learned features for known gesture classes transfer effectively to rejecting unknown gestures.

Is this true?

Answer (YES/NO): NO